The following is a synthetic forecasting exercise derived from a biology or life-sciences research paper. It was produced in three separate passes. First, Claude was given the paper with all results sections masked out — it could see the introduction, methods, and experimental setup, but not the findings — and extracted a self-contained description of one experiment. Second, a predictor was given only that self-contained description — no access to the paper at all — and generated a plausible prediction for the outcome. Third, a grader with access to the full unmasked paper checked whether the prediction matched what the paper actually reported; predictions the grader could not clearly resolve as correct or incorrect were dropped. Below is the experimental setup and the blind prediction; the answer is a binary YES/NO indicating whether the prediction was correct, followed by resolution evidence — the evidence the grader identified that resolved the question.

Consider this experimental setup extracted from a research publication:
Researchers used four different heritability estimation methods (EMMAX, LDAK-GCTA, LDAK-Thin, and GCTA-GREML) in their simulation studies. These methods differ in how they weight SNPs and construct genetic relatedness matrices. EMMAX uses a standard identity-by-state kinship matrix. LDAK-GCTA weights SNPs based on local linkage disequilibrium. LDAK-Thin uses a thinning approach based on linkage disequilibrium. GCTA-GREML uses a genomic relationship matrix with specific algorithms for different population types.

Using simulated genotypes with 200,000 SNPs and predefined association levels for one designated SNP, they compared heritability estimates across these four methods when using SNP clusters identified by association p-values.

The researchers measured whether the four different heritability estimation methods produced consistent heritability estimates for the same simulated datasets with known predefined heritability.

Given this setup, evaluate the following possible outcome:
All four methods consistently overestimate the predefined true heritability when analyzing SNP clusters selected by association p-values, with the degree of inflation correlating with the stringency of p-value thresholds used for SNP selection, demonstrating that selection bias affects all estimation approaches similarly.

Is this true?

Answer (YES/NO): NO